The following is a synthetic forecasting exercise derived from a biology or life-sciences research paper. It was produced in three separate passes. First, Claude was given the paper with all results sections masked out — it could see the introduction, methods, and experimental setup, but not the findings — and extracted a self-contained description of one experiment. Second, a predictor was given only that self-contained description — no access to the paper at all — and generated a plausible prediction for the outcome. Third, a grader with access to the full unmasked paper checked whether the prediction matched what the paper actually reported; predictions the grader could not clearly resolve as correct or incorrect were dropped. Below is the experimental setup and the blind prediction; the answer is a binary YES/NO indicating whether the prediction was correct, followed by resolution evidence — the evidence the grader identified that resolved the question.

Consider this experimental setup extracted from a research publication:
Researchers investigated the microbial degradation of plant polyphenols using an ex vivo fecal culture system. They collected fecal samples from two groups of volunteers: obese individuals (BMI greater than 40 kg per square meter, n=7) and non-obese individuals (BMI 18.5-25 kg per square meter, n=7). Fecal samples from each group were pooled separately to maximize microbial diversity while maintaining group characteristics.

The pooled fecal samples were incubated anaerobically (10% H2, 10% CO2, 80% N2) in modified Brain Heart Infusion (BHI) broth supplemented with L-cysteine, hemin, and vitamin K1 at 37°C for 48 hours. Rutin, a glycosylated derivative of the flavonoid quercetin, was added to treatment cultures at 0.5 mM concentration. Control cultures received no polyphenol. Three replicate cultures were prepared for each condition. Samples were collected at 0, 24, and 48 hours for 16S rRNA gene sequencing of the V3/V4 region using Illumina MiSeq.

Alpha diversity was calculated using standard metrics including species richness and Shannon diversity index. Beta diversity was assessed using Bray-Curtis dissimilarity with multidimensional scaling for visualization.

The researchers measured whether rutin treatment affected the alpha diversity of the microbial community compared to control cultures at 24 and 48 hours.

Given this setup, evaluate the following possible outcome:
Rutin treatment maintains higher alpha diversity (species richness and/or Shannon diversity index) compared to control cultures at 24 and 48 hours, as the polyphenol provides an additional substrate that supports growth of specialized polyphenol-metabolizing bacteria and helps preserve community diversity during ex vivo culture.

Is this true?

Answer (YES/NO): NO